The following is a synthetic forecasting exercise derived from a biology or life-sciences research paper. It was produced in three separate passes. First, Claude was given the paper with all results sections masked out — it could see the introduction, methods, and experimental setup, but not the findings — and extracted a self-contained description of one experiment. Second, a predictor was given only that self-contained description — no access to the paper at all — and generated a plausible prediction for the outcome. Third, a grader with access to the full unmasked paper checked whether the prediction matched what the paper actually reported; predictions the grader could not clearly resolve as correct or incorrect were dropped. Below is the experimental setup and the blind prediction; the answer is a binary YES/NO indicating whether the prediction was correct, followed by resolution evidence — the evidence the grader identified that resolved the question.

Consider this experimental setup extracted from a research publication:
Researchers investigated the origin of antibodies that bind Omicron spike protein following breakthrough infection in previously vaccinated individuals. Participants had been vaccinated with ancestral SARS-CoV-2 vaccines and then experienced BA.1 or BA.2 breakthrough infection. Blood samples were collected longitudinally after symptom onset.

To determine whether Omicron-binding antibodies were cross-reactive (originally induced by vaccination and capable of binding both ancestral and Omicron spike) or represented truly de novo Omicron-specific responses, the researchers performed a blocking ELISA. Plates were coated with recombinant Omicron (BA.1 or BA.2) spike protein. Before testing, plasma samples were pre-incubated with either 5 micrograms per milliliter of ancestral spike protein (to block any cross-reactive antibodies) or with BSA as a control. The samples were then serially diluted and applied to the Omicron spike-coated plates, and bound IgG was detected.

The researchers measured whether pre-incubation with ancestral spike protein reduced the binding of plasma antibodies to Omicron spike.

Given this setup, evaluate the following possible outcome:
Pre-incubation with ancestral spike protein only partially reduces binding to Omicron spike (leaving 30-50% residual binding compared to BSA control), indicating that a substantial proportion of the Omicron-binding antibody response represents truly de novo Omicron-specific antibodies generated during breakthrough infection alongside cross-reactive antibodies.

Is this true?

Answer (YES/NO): NO